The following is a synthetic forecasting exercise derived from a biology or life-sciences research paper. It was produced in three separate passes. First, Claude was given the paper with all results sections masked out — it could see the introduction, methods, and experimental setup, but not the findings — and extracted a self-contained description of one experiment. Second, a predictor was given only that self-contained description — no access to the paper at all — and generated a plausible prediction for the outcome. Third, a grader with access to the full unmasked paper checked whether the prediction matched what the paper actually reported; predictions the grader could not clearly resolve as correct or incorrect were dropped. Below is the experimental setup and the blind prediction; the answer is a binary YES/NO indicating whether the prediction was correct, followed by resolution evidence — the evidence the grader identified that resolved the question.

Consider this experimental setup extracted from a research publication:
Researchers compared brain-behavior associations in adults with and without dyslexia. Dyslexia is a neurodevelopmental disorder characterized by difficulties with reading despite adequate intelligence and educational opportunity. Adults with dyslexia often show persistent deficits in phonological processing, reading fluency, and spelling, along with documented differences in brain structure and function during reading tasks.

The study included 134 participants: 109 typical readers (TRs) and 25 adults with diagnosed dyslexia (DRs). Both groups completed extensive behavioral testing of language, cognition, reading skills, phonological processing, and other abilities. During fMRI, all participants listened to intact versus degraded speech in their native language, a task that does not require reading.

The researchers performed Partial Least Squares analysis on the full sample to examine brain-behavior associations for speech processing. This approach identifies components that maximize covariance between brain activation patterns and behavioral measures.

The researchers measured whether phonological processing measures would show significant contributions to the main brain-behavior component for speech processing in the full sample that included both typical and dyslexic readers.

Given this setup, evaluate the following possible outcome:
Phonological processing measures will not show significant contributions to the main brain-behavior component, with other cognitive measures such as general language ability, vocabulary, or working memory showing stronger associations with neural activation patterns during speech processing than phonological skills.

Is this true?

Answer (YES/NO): NO